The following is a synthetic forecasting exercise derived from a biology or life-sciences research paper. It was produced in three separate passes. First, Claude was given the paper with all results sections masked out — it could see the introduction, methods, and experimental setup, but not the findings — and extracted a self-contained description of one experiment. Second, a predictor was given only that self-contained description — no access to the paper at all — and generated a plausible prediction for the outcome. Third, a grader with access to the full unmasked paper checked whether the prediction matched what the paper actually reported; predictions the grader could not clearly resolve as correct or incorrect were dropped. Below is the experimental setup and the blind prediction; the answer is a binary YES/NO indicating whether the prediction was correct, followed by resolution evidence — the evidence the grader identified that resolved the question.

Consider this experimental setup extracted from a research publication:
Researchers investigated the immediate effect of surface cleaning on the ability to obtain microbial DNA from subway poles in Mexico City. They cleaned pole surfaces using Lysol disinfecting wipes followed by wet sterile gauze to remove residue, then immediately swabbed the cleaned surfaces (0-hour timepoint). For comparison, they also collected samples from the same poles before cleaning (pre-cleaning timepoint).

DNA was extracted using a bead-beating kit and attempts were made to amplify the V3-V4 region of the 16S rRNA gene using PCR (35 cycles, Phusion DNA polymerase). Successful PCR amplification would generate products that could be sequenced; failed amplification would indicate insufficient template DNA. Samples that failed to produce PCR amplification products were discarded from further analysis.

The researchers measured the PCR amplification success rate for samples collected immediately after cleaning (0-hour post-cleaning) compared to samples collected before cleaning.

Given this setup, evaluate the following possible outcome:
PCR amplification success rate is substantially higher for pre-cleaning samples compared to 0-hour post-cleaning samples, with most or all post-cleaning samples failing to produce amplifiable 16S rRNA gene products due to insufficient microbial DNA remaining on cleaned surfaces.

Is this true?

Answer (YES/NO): YES